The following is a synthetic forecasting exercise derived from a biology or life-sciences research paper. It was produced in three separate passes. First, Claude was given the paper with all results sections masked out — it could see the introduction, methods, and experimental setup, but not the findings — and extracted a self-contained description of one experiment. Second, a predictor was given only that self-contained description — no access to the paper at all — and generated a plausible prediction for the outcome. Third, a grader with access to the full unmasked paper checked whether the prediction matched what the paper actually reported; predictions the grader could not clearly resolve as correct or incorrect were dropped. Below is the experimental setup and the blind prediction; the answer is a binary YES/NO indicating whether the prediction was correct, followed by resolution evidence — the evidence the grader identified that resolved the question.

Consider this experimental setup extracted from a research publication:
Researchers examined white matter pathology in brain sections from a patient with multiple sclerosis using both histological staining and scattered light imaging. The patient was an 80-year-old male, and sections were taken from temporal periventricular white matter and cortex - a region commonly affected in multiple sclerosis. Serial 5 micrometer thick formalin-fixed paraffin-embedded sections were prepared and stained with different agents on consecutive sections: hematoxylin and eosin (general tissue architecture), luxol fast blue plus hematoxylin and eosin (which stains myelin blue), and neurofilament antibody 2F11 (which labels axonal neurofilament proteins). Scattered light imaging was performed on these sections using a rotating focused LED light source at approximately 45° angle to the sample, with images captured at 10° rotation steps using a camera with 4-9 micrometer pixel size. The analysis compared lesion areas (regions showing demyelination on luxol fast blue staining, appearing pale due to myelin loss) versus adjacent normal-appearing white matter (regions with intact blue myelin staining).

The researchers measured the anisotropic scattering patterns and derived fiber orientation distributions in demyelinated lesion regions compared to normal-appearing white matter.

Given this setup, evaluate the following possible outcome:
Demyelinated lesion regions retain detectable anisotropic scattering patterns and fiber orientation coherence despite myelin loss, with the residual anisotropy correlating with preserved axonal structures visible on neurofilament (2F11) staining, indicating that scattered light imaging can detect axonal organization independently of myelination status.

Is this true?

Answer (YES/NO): YES